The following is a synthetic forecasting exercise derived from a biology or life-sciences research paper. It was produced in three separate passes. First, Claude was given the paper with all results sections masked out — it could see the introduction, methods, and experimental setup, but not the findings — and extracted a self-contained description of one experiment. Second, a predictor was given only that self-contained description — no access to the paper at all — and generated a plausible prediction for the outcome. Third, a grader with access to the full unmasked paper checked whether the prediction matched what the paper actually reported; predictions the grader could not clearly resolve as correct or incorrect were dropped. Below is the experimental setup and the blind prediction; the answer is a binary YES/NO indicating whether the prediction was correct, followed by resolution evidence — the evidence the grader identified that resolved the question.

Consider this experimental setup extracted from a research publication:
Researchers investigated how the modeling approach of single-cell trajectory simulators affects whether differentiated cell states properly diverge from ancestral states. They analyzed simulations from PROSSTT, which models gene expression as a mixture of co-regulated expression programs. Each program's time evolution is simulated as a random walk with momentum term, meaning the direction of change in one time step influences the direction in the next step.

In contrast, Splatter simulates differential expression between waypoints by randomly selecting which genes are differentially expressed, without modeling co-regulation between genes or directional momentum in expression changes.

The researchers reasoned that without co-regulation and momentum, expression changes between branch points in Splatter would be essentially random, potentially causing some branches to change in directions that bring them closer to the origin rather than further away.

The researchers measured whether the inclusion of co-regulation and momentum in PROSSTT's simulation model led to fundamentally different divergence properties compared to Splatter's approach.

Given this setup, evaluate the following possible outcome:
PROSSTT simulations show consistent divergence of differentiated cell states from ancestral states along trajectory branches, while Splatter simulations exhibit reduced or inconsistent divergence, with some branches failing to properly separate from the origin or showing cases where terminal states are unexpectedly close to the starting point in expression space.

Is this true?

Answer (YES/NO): YES